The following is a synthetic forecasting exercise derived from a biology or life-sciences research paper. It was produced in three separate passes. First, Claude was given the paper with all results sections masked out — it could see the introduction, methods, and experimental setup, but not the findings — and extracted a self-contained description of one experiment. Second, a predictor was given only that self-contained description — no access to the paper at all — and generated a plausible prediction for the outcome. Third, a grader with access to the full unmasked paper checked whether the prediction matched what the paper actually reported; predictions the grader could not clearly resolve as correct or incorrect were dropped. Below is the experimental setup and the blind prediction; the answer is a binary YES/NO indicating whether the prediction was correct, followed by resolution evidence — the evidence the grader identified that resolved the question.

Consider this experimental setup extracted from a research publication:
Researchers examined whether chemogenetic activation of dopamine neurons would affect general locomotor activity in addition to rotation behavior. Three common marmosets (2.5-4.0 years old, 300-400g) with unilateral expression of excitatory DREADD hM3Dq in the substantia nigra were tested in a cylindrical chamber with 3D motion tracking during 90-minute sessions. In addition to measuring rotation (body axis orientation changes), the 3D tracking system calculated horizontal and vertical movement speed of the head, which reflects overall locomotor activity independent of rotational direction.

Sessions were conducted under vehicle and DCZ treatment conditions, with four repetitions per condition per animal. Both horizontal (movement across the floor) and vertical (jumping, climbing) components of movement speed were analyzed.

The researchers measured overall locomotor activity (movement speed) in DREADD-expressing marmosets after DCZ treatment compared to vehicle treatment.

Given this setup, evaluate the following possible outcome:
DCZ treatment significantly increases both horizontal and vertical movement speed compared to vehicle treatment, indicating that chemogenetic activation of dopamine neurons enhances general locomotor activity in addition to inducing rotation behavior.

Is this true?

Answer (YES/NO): NO